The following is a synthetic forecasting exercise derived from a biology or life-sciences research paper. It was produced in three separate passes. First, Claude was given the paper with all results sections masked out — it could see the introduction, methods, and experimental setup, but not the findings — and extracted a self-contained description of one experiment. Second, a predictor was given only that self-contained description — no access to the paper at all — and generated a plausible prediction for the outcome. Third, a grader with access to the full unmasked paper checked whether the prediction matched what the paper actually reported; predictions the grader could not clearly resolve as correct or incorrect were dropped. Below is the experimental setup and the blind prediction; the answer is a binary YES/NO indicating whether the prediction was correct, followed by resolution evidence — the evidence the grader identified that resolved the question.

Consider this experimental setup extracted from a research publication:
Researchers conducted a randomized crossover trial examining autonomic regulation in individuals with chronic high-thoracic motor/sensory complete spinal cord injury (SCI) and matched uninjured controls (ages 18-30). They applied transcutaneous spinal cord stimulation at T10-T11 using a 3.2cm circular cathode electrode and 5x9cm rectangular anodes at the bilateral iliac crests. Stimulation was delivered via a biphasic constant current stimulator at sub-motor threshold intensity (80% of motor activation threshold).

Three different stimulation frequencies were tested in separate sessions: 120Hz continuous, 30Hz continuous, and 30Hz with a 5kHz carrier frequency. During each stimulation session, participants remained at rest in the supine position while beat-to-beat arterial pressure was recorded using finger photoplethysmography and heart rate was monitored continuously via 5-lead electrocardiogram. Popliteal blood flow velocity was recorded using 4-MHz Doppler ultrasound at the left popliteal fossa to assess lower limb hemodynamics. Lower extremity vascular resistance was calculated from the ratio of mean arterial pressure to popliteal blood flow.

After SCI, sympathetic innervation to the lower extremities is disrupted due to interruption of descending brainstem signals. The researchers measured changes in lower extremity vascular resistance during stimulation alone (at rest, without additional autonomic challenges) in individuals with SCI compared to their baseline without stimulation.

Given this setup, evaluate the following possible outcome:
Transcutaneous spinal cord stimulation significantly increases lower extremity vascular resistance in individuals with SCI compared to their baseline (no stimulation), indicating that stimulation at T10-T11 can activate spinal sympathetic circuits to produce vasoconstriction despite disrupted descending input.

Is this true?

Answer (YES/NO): NO